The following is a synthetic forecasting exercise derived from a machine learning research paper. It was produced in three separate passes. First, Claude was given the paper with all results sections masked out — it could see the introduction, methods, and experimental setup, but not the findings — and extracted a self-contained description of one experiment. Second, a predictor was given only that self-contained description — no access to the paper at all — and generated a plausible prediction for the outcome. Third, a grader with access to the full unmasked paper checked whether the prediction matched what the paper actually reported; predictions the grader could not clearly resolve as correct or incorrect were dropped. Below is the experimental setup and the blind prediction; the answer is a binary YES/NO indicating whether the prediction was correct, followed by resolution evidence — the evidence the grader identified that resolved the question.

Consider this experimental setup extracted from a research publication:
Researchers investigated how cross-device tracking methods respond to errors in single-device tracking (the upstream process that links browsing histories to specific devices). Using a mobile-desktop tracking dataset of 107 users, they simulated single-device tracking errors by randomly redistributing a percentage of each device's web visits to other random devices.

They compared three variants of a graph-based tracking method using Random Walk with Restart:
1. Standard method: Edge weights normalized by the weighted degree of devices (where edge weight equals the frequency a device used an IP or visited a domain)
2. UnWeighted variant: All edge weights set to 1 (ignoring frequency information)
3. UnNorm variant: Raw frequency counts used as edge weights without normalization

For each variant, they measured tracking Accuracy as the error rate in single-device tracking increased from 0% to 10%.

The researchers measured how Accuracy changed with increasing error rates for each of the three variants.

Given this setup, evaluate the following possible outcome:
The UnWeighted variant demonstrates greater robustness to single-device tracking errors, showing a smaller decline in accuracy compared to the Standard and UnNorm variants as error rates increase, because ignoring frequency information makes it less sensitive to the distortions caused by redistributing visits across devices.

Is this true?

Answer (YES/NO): NO